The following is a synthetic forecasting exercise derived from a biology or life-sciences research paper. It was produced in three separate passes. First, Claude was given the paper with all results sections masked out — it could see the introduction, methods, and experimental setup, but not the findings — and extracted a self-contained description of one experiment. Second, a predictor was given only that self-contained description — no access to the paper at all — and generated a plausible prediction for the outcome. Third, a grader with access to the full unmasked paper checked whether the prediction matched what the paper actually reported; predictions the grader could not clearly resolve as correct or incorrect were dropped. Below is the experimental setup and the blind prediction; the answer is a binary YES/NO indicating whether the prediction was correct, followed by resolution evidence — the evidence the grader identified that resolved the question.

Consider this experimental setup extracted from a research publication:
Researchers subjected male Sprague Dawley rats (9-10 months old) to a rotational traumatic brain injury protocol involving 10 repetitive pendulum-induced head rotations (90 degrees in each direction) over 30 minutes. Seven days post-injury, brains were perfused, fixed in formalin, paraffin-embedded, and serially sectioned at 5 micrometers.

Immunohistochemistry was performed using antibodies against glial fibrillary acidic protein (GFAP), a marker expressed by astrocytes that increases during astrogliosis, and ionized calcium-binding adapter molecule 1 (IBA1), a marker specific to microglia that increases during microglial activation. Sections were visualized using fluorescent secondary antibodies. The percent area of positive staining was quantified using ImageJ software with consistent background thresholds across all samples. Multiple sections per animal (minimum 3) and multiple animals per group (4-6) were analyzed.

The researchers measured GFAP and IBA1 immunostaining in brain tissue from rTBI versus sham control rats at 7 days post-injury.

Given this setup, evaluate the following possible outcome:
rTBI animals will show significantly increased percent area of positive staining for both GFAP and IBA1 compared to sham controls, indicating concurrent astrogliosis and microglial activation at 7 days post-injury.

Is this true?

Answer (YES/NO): YES